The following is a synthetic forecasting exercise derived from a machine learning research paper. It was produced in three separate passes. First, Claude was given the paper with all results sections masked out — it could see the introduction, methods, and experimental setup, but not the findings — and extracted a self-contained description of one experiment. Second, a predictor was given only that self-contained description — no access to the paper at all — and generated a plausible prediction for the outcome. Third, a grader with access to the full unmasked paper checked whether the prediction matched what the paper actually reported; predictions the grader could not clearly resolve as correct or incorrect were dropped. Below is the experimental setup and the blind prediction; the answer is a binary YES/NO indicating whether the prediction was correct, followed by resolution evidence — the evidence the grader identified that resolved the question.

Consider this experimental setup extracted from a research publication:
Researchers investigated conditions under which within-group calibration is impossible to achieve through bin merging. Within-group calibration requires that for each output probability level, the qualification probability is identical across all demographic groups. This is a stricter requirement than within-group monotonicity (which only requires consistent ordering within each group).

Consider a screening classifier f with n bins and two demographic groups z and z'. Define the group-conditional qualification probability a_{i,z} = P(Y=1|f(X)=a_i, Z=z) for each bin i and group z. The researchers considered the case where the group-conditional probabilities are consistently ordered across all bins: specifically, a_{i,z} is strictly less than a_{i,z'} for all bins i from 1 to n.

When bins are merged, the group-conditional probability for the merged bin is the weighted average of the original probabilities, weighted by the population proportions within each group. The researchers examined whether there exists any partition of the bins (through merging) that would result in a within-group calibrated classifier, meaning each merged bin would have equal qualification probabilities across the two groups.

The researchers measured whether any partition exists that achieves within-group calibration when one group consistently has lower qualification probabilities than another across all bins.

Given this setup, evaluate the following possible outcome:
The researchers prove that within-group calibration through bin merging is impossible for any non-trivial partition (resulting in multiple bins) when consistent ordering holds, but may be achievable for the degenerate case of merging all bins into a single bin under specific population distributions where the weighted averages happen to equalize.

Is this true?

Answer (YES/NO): NO